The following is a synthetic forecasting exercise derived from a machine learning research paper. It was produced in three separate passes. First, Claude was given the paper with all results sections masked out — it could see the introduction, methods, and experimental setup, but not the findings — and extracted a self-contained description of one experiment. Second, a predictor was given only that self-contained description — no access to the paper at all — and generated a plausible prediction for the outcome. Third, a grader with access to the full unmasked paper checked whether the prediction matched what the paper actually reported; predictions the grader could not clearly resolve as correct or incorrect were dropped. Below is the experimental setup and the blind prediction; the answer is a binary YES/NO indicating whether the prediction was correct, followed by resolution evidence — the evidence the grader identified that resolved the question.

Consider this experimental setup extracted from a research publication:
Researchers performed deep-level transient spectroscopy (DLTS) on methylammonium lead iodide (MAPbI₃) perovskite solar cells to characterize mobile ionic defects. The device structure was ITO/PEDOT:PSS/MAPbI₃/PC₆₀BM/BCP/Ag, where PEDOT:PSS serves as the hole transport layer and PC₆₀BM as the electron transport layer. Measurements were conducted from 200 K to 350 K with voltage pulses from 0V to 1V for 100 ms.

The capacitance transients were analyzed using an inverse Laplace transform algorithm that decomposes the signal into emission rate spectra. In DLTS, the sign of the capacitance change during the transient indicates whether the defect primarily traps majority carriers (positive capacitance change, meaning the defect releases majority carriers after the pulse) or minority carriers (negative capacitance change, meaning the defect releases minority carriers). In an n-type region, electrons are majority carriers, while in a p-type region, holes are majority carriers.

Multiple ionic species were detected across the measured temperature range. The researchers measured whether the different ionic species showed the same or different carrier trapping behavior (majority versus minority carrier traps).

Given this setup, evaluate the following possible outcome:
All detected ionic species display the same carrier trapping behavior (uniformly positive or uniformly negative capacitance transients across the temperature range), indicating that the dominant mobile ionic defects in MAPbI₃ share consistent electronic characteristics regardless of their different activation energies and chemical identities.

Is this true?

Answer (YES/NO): NO